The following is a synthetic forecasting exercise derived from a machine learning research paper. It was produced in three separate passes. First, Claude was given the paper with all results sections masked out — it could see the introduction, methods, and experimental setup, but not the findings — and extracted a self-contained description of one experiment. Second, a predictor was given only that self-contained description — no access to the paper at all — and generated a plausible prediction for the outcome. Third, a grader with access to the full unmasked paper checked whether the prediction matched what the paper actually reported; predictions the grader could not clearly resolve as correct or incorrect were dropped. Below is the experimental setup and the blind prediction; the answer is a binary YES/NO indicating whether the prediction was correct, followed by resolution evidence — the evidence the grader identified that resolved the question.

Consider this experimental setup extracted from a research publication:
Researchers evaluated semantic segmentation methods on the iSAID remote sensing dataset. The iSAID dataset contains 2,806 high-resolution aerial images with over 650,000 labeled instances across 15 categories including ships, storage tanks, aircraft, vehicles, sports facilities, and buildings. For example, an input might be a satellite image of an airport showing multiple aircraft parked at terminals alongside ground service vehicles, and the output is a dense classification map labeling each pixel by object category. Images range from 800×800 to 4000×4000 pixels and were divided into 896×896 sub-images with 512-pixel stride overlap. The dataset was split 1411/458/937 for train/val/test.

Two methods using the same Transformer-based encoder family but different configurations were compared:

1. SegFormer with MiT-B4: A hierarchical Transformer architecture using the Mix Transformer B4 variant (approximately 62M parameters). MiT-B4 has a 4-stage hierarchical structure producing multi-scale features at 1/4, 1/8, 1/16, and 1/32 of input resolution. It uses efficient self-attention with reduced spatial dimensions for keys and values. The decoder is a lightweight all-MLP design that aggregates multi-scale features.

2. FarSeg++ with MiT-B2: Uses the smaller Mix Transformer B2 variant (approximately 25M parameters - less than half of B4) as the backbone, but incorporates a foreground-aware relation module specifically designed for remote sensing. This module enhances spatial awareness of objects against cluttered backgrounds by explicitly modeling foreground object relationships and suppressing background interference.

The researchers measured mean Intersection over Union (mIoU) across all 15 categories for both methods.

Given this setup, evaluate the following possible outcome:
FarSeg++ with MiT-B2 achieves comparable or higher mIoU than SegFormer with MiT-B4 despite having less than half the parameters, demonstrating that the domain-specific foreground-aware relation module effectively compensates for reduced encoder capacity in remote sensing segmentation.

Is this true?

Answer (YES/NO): YES